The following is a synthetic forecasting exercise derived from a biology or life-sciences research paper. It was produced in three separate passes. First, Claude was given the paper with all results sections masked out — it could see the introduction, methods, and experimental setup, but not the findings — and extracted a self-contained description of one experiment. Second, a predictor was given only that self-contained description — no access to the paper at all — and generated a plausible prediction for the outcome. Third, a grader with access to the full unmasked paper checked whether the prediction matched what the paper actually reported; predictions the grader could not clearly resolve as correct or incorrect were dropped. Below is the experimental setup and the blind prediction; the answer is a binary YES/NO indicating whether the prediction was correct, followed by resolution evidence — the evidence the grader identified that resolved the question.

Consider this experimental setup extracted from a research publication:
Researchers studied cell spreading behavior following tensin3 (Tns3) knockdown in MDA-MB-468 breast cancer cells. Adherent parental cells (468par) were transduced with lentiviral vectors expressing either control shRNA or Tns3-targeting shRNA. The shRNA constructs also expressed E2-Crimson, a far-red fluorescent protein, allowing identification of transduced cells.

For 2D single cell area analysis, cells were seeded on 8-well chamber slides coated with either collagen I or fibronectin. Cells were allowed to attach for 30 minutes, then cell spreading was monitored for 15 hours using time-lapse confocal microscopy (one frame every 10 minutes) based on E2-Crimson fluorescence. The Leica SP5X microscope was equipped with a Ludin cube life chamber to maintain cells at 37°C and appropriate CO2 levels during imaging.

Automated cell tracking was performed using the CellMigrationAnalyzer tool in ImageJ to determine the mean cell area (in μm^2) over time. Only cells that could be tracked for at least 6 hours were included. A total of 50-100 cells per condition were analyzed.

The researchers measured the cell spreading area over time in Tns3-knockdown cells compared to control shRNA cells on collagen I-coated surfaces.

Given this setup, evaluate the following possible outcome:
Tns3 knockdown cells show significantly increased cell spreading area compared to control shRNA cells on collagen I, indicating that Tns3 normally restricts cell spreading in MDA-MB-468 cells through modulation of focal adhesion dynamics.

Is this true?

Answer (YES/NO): NO